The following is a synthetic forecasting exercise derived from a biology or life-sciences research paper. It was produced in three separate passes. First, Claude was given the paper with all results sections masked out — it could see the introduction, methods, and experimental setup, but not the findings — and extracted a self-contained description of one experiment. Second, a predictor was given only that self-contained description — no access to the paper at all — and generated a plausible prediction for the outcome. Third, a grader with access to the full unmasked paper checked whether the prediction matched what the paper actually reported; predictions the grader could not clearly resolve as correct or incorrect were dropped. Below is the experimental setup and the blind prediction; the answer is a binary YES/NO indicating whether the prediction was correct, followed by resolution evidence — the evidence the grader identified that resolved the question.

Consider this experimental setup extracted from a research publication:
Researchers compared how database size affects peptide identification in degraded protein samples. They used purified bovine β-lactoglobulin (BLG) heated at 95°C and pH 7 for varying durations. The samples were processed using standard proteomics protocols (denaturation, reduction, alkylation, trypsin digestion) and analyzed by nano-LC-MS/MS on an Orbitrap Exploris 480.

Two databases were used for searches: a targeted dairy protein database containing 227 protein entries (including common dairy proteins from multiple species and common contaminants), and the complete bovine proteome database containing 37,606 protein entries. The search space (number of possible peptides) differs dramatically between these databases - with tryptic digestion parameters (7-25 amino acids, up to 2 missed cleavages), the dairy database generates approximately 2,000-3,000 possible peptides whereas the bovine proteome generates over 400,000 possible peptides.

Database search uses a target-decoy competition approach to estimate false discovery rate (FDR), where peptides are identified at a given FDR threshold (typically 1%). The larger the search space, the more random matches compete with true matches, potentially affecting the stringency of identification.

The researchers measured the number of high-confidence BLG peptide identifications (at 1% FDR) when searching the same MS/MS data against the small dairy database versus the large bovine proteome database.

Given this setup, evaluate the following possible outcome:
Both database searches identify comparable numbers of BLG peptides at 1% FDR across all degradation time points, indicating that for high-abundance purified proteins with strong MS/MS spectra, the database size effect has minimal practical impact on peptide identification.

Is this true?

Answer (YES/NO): NO